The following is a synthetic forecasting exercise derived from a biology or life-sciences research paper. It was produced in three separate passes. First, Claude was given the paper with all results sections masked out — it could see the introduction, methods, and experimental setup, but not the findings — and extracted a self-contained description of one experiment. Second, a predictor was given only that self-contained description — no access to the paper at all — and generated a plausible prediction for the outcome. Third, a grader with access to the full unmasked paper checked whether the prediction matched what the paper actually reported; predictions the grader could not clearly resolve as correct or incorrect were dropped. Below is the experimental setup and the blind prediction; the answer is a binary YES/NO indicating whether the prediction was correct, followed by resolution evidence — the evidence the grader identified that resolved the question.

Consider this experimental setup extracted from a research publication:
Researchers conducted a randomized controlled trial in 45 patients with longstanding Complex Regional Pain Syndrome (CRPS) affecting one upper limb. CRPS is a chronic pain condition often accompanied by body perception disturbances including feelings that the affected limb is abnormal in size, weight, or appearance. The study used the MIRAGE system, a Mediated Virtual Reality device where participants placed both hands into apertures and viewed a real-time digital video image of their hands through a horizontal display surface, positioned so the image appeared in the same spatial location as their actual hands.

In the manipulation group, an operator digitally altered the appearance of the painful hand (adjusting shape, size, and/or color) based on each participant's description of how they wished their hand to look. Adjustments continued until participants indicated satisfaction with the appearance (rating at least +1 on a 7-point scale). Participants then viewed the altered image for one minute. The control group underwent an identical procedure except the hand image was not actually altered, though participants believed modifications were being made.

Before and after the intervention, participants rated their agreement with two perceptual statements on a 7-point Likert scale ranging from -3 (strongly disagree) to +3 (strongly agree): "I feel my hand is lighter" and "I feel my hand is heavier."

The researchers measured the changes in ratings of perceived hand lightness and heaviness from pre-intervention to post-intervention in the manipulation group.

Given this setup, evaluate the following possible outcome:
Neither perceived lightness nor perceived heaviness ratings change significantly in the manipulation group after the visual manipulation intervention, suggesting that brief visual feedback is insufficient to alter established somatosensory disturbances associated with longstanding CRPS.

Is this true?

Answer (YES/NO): NO